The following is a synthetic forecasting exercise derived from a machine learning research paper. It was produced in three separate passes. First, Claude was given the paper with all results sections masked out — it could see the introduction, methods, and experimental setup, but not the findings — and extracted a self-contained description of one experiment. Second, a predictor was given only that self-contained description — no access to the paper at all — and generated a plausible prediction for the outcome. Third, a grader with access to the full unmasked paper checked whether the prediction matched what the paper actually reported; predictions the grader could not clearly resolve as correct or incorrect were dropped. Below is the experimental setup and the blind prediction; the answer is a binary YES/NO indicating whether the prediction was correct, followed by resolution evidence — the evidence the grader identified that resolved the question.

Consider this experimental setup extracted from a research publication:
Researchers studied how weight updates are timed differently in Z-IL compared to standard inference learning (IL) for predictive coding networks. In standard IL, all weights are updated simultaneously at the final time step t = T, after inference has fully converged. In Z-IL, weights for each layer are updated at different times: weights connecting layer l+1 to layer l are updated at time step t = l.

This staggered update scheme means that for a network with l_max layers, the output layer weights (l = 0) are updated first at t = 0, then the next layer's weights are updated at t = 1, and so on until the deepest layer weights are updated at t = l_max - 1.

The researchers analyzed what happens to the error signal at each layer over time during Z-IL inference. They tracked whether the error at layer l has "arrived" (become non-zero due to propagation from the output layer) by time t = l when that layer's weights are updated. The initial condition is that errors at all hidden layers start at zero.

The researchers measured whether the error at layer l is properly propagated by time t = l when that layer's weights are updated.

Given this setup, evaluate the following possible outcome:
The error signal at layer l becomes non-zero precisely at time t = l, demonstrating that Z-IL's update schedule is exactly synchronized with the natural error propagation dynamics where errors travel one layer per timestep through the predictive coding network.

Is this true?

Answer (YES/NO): YES